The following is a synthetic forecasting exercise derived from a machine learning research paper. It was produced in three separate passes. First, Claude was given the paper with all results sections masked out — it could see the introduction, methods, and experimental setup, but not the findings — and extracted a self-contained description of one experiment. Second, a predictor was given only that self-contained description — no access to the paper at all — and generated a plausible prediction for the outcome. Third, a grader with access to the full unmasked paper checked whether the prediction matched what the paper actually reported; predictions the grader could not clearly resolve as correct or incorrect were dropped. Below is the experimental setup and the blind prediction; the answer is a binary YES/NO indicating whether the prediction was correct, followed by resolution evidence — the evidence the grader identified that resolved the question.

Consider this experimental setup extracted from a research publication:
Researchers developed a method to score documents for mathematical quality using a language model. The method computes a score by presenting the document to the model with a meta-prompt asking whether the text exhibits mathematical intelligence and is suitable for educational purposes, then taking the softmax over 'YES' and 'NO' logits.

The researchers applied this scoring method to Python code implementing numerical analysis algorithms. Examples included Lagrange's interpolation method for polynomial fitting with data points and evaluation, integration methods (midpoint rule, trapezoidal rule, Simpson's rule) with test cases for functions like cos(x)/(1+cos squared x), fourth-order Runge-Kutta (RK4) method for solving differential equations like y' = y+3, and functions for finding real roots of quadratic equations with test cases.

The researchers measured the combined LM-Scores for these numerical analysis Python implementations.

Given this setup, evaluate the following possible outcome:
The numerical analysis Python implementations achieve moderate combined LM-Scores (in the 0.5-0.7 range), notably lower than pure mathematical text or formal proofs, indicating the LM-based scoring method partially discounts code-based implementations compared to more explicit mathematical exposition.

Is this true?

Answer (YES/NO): NO